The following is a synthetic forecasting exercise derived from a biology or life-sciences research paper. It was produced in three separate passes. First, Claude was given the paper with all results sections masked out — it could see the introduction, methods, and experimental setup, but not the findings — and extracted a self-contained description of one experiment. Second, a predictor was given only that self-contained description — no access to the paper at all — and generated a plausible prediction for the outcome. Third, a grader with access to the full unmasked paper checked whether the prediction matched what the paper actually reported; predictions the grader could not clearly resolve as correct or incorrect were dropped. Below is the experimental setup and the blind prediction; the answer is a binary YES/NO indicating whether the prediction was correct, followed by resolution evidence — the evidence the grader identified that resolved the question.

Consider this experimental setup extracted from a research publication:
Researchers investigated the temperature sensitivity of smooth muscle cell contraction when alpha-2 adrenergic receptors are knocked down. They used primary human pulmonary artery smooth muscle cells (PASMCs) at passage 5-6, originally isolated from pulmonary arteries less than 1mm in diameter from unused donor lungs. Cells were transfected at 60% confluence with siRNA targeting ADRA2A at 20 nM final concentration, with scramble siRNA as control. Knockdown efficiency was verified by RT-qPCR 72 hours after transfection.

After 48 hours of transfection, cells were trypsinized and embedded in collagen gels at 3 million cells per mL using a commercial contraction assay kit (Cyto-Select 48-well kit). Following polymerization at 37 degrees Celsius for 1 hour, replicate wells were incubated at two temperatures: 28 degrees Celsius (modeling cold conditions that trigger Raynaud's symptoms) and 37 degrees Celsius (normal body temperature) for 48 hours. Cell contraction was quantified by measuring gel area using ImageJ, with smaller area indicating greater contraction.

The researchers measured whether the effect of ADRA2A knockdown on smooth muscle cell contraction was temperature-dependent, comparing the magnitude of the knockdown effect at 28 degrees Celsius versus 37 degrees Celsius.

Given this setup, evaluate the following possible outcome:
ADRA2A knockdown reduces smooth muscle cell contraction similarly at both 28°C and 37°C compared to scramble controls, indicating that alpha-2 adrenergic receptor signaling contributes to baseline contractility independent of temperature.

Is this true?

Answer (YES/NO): NO